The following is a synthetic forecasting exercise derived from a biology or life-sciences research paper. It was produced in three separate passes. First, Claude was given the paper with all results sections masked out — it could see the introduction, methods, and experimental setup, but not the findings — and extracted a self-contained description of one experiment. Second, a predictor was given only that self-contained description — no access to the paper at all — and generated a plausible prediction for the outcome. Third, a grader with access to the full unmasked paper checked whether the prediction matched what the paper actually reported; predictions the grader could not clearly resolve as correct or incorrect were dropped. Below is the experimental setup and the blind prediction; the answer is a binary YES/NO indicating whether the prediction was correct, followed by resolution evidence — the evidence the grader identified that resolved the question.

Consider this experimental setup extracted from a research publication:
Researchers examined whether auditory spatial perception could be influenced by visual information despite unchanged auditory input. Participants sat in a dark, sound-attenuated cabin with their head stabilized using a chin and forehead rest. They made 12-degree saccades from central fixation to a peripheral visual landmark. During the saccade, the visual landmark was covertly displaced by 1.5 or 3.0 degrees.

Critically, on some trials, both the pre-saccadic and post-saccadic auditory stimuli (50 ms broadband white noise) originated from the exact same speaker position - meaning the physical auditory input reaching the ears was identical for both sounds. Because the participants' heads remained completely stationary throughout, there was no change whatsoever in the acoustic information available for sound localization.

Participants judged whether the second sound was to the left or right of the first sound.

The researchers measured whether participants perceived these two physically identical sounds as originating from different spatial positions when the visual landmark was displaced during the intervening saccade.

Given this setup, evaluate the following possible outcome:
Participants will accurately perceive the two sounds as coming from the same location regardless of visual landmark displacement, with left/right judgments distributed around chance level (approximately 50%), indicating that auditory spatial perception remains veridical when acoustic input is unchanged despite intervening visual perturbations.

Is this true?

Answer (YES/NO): NO